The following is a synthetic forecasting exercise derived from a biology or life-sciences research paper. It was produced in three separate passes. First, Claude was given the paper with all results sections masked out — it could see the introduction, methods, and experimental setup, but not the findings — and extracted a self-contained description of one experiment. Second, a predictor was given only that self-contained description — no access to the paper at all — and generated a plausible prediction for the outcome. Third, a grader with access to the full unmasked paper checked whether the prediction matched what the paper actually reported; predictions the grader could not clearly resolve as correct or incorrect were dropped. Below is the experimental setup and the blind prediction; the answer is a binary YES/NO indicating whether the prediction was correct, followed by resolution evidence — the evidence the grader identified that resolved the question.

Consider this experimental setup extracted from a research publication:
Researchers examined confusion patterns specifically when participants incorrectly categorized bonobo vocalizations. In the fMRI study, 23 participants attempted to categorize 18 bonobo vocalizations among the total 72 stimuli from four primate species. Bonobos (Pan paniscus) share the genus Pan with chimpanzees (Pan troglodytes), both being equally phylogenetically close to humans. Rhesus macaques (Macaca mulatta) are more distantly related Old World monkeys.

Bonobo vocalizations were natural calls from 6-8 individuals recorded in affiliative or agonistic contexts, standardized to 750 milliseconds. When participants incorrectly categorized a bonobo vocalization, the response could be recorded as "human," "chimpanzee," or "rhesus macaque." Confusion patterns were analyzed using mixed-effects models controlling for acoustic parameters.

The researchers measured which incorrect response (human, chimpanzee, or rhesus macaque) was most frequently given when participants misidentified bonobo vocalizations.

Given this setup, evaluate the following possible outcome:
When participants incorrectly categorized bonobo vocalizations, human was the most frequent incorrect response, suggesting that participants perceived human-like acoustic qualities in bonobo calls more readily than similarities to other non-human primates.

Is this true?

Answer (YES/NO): NO